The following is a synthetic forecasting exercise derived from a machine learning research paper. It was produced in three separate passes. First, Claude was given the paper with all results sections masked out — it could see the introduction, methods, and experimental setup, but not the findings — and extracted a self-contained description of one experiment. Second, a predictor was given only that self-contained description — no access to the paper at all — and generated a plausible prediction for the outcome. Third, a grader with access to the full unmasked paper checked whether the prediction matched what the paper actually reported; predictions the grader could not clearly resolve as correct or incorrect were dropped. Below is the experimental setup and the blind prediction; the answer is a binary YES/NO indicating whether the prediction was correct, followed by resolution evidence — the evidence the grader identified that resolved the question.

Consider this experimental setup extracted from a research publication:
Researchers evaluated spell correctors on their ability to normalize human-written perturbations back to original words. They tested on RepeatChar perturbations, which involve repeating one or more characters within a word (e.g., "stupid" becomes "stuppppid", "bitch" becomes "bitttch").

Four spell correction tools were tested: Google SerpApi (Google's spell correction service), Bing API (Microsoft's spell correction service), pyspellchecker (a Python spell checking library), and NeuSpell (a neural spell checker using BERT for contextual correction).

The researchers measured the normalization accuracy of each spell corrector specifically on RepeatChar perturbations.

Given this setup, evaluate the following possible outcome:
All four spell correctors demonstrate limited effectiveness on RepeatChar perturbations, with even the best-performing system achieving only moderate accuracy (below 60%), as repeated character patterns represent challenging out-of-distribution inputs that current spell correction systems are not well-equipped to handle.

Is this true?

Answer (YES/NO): NO